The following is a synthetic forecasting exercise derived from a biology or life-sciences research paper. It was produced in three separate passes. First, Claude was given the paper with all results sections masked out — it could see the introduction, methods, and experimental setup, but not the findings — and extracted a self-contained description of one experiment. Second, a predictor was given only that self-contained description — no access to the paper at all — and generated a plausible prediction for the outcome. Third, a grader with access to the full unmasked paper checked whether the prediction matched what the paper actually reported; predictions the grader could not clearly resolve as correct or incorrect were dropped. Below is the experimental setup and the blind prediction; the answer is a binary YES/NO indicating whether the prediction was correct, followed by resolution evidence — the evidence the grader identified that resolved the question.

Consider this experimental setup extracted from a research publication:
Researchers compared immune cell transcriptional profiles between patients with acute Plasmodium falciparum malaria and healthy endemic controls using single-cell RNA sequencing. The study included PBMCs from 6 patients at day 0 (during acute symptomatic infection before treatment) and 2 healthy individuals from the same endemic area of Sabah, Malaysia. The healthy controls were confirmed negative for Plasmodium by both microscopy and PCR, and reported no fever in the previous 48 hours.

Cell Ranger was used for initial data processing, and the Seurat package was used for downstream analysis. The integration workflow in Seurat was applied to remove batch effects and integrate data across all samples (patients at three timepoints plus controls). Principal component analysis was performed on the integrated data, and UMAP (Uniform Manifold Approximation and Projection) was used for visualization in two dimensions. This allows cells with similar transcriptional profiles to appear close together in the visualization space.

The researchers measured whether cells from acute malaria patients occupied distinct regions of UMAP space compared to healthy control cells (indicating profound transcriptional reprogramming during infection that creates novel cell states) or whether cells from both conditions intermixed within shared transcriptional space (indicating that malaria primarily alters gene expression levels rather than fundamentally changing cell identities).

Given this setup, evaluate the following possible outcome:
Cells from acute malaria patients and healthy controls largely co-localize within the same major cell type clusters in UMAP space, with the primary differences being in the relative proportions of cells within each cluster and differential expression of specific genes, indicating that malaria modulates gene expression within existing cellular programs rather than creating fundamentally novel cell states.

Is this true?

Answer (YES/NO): YES